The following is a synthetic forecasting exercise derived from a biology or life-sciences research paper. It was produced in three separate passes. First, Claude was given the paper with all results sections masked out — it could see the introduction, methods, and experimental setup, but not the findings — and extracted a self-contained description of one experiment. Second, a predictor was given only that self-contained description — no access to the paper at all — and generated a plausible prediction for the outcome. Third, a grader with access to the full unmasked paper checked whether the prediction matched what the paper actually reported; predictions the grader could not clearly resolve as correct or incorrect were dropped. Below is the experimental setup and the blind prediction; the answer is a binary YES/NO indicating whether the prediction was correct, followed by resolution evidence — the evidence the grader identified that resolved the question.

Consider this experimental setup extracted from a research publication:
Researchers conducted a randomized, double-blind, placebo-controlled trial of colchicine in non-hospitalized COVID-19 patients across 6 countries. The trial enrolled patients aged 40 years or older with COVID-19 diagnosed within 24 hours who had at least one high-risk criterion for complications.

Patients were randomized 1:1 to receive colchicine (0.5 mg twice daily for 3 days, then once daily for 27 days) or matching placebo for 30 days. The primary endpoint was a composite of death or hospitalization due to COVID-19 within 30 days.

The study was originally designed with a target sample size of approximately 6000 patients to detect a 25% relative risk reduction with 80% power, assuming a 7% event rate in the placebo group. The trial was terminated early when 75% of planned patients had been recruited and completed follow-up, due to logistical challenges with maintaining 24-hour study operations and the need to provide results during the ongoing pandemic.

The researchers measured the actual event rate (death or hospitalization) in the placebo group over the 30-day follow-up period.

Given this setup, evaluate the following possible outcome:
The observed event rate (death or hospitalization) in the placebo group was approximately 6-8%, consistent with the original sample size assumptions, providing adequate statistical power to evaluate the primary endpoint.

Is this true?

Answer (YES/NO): NO